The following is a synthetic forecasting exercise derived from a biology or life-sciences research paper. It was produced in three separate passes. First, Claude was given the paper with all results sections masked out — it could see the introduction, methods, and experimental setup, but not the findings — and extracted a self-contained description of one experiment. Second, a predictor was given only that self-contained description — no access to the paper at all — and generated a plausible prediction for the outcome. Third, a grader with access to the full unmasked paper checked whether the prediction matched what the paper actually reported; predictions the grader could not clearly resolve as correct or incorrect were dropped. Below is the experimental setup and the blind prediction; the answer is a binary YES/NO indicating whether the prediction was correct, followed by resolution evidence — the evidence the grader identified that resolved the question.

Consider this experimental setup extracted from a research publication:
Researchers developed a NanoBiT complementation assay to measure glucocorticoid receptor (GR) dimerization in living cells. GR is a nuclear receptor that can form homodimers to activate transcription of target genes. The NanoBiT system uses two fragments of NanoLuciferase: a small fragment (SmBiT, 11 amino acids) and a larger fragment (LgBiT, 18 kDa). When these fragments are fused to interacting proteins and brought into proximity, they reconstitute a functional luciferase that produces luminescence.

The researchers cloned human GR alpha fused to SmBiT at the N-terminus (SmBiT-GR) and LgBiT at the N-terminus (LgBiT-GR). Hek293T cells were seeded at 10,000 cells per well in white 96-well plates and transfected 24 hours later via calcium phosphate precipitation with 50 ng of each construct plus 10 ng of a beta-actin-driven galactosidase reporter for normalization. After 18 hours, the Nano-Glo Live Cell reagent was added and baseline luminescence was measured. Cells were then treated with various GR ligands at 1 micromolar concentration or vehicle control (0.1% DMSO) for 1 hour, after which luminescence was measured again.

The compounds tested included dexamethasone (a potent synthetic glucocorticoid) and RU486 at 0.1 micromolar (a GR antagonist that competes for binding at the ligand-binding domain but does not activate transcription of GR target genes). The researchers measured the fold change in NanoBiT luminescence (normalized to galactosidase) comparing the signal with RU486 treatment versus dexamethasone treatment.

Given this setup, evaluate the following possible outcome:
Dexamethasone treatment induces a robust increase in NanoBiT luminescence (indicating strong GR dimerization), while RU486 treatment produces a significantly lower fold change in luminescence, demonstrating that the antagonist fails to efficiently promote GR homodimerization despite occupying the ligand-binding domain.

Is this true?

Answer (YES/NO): YES